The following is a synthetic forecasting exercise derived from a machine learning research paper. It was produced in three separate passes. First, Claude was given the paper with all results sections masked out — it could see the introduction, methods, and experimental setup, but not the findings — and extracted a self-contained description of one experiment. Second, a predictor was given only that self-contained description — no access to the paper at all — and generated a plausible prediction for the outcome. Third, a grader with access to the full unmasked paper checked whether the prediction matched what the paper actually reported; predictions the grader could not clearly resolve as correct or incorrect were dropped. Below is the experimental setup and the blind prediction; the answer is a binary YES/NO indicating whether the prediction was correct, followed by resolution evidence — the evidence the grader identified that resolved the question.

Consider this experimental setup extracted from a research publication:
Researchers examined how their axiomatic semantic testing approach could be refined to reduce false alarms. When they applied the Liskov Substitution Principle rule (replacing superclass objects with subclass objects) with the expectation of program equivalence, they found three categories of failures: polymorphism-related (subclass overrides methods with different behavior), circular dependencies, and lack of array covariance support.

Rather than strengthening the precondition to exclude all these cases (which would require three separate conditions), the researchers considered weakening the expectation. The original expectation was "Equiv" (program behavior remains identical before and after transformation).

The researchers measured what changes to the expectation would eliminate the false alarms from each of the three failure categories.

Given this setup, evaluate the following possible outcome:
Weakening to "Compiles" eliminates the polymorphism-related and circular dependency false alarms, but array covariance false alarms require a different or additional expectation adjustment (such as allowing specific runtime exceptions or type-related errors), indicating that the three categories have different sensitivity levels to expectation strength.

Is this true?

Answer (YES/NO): NO